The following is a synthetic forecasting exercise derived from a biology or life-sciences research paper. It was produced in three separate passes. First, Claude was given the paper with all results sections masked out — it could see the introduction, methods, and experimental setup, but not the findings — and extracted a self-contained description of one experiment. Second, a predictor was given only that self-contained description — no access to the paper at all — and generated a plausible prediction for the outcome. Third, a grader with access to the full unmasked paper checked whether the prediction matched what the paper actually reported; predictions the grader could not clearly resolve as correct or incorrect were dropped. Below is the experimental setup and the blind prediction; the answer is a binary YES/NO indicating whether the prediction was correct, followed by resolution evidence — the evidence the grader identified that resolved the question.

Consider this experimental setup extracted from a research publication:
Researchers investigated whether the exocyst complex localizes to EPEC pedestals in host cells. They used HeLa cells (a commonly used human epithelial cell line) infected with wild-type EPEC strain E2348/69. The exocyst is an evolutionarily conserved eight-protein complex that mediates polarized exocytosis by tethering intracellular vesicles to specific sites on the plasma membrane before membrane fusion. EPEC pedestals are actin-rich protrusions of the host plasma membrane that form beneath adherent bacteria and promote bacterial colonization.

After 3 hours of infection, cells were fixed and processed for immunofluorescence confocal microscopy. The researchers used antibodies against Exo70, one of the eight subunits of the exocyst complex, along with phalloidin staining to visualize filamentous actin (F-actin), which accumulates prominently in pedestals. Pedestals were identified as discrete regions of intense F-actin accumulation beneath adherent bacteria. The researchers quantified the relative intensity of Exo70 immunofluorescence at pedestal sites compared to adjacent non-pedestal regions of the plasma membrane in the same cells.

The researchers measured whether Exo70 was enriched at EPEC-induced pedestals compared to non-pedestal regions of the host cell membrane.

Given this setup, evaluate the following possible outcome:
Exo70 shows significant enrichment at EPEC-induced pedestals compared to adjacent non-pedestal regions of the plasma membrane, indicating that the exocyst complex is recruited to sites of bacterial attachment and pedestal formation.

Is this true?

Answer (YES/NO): YES